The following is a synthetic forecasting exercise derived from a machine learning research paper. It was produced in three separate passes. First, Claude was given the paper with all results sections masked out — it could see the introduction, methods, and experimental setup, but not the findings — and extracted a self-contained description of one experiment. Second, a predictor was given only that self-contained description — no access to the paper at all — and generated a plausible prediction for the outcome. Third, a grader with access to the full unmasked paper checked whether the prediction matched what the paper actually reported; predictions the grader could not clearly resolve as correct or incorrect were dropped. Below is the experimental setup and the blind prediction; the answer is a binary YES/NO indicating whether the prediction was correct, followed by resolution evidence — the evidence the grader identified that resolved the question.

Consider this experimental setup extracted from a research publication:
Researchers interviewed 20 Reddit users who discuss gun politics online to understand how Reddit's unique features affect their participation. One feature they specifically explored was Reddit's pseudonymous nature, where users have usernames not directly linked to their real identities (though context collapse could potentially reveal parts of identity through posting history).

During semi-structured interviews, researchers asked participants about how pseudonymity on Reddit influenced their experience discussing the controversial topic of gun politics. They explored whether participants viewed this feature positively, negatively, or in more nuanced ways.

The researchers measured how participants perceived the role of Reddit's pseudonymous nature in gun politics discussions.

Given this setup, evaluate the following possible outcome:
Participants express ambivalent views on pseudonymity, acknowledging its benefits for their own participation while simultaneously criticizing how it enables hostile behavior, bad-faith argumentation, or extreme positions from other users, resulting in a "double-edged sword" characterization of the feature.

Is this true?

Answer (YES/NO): YES